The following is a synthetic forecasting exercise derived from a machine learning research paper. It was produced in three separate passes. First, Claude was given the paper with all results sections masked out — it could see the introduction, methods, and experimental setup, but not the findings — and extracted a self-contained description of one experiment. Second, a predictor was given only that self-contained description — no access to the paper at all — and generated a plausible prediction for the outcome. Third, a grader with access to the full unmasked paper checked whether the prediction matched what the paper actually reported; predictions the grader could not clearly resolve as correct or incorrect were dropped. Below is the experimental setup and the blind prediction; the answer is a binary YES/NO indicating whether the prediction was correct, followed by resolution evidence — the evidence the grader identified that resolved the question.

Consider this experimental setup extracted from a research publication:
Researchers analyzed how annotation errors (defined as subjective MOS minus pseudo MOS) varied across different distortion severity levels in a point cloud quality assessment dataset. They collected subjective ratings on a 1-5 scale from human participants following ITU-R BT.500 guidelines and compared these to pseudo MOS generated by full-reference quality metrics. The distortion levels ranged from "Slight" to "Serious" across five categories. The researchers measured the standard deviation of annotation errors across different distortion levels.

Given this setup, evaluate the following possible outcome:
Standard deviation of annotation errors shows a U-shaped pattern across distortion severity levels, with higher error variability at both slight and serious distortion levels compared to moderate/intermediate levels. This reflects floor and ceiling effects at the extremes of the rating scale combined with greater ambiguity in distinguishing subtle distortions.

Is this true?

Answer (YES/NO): NO